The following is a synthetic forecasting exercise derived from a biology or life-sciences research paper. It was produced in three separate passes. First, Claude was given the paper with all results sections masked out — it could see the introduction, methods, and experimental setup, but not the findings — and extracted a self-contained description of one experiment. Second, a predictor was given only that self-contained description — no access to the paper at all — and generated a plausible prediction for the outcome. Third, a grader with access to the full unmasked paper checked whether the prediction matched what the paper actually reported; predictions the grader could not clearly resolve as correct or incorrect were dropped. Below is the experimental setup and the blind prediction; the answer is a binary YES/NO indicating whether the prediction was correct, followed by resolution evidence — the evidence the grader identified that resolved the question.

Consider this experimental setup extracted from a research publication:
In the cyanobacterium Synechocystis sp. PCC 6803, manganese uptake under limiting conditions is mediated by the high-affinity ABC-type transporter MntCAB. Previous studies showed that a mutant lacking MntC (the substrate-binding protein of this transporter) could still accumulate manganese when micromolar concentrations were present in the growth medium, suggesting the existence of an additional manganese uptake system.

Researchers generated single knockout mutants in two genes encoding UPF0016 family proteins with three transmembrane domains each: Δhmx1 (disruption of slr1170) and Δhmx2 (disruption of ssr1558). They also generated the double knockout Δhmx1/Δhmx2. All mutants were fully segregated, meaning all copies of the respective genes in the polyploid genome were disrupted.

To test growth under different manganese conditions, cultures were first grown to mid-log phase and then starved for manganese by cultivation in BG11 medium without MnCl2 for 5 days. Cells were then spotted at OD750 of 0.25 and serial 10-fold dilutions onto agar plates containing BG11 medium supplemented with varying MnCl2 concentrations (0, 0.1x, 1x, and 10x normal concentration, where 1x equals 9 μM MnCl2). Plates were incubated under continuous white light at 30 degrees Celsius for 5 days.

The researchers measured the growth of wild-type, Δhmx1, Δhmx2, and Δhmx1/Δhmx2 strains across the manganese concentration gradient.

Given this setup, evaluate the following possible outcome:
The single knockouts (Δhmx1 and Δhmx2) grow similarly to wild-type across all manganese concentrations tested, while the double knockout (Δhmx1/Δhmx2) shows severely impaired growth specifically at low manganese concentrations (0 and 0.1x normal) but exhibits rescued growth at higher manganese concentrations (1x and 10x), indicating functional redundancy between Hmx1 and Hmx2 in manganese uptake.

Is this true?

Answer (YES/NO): NO